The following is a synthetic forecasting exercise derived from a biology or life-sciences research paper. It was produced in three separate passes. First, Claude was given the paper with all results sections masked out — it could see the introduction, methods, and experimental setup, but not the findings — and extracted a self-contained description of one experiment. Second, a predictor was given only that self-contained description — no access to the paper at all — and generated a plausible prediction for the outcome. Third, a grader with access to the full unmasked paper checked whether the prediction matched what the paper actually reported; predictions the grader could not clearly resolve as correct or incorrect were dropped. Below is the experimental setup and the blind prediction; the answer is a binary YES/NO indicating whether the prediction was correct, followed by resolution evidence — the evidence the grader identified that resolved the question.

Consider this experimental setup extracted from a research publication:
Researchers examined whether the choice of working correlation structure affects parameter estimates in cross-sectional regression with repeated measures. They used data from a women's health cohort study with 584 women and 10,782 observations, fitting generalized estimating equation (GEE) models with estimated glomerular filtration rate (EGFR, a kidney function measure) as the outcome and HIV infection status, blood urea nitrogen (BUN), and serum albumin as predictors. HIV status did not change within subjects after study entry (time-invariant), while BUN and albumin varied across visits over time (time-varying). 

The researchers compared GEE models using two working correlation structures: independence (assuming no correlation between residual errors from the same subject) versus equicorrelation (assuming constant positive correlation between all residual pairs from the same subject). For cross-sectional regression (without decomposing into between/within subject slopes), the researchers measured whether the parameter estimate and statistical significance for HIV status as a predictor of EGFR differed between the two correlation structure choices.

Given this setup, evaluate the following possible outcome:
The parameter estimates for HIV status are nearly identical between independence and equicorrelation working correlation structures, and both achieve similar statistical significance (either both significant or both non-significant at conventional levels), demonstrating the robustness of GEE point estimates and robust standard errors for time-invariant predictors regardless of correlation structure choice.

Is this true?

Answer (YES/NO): NO